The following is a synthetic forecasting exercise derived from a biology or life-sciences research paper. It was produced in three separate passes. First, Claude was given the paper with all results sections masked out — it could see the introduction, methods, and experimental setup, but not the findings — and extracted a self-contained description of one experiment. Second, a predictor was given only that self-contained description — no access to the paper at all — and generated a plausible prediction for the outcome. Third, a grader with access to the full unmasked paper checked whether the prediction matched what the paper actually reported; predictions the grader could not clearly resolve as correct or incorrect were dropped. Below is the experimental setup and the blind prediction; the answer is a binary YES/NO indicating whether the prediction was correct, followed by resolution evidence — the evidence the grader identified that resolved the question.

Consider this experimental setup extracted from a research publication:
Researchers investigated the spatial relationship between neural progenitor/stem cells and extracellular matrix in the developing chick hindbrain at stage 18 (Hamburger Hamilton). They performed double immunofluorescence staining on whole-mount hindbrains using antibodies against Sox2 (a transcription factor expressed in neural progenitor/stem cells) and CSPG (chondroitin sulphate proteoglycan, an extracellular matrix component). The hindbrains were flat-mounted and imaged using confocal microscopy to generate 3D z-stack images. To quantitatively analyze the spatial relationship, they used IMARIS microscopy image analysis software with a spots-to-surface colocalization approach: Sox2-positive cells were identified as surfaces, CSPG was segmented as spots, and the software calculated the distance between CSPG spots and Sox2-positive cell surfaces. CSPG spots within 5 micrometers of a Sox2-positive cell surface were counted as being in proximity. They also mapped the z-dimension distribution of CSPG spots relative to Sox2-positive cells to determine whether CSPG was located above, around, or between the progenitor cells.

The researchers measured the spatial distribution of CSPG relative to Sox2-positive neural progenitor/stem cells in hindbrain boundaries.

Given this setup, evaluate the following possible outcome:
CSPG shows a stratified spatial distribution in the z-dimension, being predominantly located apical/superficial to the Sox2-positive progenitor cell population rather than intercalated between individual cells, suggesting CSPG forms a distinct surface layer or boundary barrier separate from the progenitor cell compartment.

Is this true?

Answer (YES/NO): NO